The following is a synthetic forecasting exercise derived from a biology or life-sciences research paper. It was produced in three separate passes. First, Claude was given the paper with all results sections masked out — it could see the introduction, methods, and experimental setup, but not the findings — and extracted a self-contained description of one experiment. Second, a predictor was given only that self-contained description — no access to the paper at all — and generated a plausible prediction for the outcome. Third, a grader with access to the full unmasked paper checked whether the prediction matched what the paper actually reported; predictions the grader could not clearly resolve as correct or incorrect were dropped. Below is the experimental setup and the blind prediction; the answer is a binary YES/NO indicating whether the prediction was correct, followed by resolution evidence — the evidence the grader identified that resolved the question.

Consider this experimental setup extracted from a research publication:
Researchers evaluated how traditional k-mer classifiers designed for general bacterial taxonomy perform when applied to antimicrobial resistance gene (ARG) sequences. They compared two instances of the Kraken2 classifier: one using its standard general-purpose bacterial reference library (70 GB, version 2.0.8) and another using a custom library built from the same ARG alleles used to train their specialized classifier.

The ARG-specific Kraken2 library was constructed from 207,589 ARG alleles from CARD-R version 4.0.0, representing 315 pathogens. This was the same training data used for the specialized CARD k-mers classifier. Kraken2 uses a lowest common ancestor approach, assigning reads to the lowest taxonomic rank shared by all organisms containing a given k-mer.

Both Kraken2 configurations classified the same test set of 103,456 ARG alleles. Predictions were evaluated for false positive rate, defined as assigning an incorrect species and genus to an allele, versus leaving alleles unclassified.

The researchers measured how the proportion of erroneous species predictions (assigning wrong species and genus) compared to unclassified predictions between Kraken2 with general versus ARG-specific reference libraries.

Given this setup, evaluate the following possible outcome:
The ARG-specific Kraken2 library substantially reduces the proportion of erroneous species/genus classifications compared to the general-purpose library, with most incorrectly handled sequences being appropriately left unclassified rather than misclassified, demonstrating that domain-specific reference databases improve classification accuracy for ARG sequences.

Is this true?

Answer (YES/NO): NO